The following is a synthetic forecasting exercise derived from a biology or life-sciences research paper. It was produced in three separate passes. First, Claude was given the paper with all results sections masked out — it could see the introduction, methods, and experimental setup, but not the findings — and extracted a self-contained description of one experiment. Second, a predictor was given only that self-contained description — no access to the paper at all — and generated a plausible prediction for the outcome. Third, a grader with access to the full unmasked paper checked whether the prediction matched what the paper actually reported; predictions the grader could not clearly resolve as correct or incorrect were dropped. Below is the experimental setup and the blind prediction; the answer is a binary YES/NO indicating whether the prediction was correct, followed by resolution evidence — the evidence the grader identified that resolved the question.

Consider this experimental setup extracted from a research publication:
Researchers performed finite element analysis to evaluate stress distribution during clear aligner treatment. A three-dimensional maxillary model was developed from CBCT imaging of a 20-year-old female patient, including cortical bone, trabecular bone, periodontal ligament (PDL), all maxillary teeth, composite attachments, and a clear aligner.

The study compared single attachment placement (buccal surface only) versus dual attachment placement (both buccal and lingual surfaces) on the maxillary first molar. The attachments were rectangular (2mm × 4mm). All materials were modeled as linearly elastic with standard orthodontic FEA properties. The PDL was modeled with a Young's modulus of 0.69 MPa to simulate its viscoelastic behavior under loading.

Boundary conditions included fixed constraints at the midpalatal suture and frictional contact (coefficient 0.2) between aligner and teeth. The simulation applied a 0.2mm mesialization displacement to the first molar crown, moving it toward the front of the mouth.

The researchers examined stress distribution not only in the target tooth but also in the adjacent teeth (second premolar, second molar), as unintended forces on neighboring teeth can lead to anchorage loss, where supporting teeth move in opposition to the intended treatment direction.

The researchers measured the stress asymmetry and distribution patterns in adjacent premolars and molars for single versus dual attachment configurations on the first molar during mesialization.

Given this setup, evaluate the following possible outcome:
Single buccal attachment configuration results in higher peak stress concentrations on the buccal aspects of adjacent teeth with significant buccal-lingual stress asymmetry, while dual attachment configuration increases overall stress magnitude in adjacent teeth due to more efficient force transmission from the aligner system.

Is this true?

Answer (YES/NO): NO